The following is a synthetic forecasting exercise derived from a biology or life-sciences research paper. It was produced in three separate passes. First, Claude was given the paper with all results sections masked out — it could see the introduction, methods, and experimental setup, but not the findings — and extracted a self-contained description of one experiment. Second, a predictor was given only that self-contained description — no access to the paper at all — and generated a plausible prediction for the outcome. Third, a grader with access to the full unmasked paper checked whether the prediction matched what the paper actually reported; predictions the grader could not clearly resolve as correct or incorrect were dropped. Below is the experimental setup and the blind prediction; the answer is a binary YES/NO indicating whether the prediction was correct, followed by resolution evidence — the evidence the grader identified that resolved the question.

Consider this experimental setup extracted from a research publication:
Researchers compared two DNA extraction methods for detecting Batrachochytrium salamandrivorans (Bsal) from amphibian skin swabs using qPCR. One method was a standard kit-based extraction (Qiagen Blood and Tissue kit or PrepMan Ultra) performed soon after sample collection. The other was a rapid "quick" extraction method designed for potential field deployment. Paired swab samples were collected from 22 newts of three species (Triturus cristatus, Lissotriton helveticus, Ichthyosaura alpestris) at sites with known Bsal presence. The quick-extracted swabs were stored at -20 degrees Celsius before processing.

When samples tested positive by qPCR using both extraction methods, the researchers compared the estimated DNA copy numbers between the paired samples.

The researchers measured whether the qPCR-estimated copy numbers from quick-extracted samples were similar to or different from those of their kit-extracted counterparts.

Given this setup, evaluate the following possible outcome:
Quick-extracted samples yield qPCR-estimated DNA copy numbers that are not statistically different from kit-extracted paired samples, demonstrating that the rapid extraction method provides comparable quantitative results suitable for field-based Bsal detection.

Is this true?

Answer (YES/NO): NO